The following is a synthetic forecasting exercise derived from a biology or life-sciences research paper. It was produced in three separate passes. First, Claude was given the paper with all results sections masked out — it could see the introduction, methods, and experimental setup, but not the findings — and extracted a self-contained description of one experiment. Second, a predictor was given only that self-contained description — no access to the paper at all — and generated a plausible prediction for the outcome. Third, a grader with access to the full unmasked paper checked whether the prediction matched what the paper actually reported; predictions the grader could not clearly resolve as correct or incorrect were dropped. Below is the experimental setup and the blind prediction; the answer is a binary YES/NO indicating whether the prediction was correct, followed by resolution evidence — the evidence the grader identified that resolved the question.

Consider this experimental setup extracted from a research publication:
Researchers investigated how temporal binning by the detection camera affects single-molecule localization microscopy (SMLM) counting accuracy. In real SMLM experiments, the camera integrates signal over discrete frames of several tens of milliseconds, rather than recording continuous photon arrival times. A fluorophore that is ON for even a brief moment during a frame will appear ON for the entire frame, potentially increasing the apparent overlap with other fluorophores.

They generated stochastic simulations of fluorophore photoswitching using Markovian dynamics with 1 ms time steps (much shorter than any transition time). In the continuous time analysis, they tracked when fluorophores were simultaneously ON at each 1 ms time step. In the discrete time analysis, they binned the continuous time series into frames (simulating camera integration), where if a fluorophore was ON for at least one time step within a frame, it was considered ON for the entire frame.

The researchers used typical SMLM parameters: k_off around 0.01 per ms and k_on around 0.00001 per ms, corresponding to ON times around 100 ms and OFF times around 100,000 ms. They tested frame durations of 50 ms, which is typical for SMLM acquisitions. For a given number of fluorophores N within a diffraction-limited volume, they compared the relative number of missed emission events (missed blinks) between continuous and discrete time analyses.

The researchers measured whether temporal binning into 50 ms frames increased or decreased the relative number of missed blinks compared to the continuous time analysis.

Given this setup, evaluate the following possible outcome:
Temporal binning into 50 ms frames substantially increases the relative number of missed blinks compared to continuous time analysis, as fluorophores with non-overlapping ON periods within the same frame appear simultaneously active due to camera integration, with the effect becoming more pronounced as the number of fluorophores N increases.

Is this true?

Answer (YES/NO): YES